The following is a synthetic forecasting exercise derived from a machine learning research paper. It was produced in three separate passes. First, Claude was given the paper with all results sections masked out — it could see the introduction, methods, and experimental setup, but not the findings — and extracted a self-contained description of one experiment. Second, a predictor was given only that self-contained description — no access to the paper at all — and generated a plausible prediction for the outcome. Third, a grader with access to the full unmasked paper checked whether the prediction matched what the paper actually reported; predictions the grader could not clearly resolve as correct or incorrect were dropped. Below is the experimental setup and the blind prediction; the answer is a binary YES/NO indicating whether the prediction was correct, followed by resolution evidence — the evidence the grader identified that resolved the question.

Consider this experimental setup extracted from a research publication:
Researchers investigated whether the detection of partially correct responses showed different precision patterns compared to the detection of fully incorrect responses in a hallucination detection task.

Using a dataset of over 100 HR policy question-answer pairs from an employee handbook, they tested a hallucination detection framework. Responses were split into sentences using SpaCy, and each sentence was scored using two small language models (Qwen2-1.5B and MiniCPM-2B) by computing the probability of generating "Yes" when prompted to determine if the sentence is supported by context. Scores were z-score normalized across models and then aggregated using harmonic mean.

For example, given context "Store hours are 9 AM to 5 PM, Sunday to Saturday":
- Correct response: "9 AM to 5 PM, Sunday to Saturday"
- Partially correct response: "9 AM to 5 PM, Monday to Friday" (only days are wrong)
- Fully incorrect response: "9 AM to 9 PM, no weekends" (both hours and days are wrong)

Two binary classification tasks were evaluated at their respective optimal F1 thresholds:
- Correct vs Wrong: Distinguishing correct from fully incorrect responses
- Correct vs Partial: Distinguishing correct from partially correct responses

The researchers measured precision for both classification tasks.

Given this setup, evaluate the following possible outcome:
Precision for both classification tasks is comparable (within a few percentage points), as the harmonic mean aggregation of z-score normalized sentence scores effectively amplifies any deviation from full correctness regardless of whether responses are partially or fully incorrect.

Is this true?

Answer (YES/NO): NO